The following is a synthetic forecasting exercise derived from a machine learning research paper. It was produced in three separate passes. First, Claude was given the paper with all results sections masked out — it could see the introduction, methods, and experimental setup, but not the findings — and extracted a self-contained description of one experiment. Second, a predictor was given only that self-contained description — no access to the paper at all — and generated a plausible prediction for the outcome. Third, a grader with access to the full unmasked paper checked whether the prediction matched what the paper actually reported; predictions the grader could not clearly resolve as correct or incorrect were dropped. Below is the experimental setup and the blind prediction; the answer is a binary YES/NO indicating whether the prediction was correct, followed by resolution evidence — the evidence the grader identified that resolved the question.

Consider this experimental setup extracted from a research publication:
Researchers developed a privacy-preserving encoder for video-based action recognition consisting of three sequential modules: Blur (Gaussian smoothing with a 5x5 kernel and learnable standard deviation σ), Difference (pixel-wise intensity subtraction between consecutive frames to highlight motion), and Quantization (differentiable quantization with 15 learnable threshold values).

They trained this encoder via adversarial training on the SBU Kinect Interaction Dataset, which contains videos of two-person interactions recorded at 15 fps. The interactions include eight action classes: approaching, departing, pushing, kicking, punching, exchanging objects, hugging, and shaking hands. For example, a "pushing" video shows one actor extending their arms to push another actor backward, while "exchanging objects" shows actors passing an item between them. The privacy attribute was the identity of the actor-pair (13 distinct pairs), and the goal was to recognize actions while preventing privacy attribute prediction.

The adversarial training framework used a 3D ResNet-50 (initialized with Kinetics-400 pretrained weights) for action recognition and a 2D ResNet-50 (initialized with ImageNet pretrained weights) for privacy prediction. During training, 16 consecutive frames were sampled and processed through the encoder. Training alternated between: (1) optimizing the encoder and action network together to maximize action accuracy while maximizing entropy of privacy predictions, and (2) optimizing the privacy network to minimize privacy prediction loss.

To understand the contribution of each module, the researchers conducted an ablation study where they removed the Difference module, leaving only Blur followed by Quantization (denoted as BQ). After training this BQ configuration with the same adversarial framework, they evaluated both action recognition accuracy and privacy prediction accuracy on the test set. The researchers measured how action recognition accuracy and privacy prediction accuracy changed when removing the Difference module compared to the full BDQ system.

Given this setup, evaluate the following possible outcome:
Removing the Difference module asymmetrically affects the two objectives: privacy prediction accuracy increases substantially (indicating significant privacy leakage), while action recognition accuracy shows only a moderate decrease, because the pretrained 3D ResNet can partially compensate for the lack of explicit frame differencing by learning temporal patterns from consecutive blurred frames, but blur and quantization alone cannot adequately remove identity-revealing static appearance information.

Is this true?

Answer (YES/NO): NO